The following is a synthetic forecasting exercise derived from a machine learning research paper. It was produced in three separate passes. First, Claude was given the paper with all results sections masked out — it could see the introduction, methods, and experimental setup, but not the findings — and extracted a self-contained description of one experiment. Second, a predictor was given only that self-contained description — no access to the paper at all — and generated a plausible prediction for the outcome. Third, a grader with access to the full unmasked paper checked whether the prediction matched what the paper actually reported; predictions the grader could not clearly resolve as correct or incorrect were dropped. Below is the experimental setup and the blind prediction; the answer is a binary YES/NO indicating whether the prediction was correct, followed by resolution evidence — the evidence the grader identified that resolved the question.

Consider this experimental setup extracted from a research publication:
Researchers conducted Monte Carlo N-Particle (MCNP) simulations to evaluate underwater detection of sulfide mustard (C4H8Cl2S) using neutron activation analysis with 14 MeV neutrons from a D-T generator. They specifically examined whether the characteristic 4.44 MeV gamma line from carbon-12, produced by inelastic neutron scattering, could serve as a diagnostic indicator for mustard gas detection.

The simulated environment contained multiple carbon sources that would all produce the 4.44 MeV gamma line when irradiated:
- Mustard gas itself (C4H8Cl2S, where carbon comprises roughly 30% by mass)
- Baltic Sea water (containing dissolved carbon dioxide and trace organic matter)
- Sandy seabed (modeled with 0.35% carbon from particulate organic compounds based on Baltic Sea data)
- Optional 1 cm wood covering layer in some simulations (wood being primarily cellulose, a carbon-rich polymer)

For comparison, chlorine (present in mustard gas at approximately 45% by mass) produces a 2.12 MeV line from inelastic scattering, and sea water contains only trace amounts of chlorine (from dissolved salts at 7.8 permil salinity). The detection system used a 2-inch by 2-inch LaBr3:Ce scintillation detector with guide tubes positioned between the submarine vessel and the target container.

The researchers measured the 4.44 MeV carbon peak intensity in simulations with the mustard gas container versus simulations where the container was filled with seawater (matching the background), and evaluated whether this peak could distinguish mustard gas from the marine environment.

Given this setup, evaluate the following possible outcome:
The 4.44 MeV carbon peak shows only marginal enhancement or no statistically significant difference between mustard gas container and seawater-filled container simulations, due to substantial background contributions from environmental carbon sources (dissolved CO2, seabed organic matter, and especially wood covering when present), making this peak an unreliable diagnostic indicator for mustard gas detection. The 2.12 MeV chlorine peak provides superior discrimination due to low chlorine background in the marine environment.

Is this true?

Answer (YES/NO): NO